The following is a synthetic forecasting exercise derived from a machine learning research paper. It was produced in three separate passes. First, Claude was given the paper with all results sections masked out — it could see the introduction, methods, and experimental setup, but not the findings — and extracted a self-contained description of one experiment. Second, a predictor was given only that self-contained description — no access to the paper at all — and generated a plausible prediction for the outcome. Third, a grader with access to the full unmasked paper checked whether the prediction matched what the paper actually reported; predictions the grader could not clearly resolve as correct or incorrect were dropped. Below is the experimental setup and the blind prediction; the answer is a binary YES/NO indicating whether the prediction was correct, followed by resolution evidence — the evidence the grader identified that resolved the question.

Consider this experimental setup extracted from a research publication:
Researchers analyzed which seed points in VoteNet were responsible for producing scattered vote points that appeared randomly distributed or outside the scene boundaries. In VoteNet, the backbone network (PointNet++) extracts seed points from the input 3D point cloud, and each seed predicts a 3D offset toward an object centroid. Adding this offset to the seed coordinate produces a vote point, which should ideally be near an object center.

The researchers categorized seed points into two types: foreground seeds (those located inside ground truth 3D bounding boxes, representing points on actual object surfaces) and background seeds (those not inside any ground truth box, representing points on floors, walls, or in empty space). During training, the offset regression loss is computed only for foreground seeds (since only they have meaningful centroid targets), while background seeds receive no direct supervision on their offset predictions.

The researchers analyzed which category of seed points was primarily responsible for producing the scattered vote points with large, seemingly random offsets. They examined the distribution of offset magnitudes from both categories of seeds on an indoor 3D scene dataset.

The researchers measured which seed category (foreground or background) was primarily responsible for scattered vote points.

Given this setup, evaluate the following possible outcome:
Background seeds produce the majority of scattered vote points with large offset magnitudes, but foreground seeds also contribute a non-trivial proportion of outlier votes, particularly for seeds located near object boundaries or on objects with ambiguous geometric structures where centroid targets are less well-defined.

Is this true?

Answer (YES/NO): NO